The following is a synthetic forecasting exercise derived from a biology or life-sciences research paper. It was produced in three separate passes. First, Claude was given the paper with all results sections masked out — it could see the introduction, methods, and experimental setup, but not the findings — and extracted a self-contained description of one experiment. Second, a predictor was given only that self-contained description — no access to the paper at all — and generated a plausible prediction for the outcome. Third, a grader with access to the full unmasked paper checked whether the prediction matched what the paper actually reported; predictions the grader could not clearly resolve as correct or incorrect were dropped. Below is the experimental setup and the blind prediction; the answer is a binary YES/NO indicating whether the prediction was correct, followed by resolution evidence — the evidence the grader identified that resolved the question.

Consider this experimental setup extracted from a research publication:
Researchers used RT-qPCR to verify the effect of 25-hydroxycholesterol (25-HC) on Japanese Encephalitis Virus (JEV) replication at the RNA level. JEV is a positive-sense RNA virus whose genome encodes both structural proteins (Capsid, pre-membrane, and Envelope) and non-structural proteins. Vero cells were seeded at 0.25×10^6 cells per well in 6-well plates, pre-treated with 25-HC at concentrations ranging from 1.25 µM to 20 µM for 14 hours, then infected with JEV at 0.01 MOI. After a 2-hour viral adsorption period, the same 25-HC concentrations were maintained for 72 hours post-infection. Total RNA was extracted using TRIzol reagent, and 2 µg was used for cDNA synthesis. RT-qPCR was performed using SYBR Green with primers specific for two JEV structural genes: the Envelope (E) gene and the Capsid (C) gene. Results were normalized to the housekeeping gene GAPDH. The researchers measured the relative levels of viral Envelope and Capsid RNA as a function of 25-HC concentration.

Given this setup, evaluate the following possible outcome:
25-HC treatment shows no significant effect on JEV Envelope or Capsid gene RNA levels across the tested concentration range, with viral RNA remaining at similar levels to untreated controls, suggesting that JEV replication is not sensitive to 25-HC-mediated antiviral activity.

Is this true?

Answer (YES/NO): NO